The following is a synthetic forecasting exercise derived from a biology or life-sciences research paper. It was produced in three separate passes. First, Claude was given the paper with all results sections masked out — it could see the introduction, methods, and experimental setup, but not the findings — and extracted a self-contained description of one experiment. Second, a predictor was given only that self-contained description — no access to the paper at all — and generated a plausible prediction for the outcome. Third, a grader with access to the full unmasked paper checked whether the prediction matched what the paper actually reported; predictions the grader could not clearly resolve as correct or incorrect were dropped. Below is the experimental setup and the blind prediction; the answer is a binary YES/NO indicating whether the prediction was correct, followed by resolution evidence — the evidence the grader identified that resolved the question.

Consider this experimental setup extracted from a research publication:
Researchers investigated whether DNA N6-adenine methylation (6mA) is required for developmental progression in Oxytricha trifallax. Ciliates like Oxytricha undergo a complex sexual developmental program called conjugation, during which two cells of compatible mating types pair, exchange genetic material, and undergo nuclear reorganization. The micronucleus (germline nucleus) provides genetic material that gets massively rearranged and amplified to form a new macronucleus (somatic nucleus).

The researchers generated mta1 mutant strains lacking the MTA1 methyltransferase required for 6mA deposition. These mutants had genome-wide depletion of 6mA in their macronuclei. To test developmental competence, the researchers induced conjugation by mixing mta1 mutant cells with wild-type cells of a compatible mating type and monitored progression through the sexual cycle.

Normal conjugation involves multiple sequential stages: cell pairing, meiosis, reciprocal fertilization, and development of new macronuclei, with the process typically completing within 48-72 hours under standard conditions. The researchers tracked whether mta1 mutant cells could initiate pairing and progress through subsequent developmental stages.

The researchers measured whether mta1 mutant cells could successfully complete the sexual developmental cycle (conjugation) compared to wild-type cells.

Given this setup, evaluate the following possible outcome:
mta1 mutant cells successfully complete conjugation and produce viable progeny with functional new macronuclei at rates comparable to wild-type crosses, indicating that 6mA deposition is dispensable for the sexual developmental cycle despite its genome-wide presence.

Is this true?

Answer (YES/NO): NO